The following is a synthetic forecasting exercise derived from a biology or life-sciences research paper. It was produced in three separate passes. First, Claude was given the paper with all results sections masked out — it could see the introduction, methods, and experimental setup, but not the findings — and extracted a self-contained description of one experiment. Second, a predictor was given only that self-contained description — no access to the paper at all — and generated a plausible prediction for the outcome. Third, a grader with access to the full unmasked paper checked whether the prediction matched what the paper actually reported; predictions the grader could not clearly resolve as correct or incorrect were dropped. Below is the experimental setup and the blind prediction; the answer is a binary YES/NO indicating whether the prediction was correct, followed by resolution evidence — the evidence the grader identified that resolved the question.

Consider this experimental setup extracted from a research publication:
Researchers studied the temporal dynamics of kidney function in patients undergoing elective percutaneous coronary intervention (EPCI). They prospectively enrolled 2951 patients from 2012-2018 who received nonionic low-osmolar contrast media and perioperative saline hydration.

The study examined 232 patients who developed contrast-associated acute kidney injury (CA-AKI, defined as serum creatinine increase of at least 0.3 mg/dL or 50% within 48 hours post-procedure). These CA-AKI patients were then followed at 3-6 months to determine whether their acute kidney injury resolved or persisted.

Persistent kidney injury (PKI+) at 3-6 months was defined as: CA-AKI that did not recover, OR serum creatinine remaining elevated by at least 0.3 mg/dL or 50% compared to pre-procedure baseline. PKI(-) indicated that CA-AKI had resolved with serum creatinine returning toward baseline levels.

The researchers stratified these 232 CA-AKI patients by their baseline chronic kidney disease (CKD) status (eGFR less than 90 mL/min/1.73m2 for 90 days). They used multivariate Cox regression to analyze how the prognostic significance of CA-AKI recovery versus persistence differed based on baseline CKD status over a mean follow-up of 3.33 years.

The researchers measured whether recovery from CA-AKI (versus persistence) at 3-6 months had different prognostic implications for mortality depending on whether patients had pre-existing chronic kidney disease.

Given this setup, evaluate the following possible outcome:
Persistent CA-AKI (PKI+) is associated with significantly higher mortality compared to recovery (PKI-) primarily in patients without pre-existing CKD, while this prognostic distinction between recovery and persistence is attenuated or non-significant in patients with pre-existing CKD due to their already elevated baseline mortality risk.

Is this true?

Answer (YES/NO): YES